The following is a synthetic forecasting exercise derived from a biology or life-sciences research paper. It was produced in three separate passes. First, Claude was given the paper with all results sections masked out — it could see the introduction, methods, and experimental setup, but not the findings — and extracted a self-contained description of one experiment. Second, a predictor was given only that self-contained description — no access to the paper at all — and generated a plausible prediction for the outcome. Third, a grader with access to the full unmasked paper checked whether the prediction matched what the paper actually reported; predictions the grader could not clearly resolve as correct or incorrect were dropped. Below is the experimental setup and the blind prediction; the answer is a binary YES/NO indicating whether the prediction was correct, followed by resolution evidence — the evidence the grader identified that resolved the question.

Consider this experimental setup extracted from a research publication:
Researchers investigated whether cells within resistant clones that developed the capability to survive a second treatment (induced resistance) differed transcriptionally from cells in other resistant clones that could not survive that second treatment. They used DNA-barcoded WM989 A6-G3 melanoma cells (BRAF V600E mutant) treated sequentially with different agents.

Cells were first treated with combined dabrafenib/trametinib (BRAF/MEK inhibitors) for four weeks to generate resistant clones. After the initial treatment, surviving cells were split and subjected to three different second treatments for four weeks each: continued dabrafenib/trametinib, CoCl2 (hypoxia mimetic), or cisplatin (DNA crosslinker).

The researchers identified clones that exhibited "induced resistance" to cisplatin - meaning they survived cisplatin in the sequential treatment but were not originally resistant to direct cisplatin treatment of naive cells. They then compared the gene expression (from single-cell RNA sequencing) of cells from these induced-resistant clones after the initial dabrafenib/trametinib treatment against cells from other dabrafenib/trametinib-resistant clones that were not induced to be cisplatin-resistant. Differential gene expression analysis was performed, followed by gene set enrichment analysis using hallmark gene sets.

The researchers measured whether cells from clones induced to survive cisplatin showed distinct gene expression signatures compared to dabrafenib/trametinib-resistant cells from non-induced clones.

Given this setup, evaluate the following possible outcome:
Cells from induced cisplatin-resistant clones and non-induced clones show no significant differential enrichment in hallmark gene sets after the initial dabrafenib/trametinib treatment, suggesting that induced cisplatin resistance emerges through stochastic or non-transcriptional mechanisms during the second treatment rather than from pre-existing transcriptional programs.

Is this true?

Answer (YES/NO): NO